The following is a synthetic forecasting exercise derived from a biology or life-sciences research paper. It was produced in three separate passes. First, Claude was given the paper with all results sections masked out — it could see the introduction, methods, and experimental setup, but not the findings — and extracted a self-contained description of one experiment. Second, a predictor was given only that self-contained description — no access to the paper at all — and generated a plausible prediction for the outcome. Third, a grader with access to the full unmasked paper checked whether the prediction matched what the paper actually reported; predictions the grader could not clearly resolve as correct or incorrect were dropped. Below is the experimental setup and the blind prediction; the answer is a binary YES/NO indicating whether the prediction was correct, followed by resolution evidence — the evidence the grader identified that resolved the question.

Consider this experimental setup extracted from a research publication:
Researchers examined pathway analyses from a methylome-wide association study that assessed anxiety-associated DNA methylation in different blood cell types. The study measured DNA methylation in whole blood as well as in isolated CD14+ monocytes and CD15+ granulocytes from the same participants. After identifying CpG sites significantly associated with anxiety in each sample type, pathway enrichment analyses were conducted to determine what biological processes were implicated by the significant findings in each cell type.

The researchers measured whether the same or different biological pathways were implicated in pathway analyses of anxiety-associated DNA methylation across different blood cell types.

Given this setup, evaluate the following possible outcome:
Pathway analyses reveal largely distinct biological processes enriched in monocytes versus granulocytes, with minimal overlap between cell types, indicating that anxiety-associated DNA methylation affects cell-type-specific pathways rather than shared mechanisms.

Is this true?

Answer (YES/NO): YES